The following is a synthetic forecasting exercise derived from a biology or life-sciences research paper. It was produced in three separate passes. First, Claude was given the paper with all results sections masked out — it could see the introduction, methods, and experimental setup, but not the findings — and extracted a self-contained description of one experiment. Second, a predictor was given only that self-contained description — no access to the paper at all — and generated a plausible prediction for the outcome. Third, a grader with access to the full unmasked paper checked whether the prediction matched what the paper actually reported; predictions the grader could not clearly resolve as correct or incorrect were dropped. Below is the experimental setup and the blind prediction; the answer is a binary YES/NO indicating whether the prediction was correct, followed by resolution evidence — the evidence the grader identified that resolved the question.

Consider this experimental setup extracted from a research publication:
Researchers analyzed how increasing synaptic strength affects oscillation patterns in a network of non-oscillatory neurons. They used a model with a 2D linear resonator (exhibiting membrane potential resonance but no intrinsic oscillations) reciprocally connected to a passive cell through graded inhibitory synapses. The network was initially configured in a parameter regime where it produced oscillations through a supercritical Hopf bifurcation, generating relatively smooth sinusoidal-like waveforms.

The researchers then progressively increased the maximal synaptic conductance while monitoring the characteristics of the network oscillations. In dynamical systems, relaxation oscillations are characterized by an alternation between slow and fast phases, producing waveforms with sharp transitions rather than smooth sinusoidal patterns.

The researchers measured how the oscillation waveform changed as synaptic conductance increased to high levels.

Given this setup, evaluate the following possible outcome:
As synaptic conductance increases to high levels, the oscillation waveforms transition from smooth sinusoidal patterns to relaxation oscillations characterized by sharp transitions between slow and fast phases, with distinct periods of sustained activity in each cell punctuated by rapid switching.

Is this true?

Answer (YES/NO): YES